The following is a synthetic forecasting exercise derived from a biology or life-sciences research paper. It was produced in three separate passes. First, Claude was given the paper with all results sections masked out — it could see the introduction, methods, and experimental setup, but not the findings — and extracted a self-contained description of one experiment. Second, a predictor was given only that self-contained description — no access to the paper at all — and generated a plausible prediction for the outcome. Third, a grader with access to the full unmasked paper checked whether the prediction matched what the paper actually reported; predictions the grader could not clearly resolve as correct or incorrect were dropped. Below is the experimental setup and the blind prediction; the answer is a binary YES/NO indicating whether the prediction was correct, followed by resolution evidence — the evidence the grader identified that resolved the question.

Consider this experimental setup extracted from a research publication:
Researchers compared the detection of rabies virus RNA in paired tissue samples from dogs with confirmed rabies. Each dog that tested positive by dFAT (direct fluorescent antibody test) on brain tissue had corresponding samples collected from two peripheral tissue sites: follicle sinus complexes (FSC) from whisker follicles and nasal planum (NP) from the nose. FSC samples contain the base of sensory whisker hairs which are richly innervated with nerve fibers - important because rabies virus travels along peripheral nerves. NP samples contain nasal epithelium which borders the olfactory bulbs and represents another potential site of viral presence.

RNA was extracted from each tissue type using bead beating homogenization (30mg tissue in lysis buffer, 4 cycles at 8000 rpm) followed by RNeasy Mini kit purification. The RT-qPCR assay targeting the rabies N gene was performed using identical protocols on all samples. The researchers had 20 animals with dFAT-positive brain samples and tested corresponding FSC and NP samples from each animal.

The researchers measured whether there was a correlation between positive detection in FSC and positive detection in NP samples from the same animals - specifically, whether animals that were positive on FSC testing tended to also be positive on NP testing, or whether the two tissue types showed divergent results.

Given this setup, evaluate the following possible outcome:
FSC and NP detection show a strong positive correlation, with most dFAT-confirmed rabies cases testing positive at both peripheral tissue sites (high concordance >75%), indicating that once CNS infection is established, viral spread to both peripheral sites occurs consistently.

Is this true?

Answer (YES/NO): YES